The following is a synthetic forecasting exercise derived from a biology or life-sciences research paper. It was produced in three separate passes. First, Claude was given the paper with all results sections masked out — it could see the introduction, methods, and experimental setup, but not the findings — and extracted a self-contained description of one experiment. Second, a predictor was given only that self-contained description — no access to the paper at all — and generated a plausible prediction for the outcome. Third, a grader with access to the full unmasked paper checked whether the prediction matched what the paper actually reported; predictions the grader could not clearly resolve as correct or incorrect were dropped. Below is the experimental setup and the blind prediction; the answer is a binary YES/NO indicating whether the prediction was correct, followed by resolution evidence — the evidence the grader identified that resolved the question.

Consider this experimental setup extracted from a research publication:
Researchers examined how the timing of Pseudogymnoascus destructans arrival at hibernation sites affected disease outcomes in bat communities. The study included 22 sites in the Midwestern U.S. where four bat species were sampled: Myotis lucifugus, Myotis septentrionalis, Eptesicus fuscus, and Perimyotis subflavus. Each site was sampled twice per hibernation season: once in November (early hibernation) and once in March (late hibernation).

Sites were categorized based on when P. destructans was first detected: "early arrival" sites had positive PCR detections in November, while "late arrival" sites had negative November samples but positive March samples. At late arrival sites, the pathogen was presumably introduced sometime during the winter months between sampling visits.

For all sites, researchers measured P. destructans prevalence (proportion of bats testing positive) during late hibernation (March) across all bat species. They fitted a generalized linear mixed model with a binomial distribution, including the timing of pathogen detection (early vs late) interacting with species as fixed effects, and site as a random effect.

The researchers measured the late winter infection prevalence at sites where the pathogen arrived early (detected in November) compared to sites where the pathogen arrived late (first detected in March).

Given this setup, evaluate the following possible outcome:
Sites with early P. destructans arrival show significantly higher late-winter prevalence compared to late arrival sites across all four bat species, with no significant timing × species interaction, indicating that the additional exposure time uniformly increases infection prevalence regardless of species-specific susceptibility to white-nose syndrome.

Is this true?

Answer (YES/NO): NO